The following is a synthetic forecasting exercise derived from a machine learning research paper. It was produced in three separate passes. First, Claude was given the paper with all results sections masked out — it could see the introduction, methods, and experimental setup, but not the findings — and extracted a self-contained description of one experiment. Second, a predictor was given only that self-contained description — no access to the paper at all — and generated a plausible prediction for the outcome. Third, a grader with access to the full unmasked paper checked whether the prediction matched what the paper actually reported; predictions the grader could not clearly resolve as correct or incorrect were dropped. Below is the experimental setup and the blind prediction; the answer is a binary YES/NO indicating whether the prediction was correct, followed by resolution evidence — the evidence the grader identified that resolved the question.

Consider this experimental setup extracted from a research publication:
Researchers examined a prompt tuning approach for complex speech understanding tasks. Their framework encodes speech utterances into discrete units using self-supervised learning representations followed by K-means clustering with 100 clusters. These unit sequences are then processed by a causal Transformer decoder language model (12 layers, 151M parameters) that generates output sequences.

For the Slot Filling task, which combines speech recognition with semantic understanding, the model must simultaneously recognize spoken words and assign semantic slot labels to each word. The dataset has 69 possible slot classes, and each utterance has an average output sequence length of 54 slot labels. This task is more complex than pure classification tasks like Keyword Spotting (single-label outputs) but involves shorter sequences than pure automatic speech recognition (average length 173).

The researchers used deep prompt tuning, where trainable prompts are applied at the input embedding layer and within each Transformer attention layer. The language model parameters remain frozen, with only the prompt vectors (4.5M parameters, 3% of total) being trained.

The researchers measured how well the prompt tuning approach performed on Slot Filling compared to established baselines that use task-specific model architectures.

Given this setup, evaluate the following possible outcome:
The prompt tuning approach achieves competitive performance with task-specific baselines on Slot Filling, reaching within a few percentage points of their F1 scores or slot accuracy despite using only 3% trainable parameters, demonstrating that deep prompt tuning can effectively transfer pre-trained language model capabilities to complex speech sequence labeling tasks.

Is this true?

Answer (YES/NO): NO